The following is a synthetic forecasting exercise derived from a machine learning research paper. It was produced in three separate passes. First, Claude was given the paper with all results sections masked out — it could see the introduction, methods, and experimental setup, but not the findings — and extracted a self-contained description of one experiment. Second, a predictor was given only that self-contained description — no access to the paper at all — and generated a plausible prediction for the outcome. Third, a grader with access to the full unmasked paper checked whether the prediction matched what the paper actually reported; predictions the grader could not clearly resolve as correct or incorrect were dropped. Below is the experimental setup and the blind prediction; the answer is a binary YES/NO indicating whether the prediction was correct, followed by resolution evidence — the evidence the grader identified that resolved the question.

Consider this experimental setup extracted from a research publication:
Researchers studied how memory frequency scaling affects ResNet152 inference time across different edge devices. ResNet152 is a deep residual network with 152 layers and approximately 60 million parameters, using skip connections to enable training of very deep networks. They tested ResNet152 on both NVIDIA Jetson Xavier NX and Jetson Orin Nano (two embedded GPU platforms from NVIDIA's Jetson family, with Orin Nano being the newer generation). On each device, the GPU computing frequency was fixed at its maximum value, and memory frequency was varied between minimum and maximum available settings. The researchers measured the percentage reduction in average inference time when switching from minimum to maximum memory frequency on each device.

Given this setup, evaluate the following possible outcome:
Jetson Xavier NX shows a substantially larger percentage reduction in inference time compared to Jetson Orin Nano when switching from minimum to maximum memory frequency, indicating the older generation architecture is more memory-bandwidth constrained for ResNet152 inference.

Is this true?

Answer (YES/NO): YES